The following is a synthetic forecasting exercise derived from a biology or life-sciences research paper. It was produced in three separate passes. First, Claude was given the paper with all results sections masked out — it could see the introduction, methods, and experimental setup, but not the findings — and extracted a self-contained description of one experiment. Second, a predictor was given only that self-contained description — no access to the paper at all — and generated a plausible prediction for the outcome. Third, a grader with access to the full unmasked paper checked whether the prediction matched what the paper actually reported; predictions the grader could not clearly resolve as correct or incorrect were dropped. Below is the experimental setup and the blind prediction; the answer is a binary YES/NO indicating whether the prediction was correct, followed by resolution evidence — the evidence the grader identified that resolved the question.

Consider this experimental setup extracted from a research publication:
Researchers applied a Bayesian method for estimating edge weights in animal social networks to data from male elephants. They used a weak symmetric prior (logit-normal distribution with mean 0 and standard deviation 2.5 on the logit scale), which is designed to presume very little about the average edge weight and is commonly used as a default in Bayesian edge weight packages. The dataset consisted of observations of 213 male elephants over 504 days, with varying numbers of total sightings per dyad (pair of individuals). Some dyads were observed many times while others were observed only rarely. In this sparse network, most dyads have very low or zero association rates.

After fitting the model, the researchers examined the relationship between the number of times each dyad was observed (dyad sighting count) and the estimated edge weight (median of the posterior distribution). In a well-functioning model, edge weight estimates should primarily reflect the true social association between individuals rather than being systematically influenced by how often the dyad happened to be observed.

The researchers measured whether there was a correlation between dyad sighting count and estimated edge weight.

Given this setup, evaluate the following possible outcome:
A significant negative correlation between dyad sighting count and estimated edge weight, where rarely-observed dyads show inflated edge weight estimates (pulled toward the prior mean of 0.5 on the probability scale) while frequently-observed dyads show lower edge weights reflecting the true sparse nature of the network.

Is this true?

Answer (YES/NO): YES